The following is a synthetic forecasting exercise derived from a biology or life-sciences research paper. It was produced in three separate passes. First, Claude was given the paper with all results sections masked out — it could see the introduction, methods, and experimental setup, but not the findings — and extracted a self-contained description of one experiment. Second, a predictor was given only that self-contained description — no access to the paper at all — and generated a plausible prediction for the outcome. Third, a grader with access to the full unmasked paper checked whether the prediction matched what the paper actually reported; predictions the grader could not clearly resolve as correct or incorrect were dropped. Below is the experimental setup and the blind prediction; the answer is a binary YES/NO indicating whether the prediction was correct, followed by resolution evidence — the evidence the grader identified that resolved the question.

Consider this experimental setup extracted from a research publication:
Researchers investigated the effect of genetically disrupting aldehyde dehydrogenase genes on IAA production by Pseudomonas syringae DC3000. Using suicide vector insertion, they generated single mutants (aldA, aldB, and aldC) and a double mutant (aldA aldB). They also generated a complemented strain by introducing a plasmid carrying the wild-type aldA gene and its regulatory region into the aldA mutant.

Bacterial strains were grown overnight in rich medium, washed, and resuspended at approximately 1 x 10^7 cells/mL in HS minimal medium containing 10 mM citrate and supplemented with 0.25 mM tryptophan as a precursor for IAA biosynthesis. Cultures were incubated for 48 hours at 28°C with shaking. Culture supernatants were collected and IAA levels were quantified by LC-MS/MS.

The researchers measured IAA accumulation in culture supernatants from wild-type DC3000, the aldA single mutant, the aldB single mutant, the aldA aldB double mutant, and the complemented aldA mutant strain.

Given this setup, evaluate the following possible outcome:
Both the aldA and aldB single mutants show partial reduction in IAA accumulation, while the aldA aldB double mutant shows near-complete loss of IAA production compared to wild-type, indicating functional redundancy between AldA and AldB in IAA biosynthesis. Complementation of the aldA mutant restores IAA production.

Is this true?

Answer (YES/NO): NO